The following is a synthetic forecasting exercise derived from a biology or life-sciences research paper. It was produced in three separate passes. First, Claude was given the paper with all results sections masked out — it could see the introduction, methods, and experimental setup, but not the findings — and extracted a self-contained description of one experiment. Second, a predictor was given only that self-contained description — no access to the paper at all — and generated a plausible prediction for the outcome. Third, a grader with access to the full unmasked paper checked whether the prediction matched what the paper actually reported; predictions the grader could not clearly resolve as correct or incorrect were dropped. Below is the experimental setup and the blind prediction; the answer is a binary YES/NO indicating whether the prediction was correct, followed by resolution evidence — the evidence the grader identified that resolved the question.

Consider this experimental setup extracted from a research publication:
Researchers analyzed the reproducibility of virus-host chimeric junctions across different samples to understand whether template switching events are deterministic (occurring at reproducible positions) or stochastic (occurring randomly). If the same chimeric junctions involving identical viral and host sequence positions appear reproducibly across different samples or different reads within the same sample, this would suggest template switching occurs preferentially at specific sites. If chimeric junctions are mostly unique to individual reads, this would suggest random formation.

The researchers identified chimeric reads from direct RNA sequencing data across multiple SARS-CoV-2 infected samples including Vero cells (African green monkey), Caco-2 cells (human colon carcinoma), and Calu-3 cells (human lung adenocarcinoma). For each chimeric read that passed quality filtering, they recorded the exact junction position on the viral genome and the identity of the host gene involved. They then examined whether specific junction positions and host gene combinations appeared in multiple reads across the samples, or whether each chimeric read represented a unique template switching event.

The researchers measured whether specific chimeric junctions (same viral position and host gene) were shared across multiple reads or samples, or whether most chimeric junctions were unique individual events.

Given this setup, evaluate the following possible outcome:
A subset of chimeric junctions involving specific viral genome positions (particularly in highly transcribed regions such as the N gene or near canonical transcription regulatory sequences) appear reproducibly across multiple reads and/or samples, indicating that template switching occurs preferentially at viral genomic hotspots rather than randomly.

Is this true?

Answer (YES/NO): NO